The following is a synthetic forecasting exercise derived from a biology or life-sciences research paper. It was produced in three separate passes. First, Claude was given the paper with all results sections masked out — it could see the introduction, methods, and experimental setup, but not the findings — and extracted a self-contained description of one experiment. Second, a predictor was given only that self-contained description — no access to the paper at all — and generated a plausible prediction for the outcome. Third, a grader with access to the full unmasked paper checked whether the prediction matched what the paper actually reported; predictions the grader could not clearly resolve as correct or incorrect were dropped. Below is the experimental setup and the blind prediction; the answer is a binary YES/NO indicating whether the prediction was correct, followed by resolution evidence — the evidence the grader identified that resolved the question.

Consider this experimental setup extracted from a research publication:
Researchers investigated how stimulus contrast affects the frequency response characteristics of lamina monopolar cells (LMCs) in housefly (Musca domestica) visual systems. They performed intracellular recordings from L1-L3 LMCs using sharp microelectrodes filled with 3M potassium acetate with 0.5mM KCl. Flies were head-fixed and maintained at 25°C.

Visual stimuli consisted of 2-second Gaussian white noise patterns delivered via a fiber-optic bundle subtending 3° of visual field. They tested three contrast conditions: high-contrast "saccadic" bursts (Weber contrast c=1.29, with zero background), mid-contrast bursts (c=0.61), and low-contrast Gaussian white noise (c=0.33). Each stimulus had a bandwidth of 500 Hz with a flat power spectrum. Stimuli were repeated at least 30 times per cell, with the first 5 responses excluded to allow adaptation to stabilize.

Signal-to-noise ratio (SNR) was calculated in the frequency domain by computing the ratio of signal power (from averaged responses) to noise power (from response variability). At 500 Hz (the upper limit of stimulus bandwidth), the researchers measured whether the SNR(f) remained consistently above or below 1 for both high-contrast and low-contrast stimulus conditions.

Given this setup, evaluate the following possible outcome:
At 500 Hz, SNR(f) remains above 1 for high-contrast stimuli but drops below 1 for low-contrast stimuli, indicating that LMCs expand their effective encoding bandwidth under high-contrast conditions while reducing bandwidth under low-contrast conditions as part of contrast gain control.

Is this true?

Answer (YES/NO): YES